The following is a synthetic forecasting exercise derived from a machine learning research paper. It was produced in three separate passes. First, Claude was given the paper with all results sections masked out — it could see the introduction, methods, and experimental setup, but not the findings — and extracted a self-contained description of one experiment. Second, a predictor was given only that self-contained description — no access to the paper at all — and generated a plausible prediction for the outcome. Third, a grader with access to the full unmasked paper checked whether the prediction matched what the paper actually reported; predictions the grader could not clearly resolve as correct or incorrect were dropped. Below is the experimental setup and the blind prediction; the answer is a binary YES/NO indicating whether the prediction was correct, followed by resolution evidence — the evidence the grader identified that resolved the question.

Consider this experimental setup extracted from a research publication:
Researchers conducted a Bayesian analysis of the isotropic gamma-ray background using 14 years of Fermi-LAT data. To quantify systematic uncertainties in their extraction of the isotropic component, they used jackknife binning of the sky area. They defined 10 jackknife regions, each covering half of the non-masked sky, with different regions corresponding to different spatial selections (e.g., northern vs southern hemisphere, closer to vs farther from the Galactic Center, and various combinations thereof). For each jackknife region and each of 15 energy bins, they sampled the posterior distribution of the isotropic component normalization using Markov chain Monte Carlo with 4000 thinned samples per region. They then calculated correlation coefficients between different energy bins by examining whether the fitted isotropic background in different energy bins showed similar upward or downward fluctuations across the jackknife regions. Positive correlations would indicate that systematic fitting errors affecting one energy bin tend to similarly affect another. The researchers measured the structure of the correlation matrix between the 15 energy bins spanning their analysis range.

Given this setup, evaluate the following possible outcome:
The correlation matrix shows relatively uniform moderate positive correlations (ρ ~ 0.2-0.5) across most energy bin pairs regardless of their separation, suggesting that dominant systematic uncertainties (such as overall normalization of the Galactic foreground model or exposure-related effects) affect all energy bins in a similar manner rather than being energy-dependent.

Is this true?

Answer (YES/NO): NO